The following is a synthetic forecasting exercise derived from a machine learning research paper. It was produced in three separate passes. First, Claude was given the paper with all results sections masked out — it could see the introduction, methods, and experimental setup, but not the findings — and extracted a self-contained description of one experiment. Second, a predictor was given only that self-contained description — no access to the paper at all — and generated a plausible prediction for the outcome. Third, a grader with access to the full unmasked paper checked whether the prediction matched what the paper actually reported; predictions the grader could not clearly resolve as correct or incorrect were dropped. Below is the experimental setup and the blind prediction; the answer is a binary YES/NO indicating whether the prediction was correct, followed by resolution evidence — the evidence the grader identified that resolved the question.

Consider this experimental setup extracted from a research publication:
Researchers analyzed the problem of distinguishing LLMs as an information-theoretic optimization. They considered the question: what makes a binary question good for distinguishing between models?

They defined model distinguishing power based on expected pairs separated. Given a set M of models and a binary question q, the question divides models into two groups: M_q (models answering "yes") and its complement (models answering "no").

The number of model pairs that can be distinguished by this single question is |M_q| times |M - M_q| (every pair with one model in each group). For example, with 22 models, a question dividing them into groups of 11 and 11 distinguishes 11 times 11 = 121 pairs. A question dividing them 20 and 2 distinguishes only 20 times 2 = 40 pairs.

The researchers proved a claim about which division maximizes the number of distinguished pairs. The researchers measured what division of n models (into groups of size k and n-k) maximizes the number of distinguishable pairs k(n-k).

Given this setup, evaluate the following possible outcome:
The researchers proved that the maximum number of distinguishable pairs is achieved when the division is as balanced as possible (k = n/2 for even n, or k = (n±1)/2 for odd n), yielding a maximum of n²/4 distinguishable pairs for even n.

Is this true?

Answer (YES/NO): YES